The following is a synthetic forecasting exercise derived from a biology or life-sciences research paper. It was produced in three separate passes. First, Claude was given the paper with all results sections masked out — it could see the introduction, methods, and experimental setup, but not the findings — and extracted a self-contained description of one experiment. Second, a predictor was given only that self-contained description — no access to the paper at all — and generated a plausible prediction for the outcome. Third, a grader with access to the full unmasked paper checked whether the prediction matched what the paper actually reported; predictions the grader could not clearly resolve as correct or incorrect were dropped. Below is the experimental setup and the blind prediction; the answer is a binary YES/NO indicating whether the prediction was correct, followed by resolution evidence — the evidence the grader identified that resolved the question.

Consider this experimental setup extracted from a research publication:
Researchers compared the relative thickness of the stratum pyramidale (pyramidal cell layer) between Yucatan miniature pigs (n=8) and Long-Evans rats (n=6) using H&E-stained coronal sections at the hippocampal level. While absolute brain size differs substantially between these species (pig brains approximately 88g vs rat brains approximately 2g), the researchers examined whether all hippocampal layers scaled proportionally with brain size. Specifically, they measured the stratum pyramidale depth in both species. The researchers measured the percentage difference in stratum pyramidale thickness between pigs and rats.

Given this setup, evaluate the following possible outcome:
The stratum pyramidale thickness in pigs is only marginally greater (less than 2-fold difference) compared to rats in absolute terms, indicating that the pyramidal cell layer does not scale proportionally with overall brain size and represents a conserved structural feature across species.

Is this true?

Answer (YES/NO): NO